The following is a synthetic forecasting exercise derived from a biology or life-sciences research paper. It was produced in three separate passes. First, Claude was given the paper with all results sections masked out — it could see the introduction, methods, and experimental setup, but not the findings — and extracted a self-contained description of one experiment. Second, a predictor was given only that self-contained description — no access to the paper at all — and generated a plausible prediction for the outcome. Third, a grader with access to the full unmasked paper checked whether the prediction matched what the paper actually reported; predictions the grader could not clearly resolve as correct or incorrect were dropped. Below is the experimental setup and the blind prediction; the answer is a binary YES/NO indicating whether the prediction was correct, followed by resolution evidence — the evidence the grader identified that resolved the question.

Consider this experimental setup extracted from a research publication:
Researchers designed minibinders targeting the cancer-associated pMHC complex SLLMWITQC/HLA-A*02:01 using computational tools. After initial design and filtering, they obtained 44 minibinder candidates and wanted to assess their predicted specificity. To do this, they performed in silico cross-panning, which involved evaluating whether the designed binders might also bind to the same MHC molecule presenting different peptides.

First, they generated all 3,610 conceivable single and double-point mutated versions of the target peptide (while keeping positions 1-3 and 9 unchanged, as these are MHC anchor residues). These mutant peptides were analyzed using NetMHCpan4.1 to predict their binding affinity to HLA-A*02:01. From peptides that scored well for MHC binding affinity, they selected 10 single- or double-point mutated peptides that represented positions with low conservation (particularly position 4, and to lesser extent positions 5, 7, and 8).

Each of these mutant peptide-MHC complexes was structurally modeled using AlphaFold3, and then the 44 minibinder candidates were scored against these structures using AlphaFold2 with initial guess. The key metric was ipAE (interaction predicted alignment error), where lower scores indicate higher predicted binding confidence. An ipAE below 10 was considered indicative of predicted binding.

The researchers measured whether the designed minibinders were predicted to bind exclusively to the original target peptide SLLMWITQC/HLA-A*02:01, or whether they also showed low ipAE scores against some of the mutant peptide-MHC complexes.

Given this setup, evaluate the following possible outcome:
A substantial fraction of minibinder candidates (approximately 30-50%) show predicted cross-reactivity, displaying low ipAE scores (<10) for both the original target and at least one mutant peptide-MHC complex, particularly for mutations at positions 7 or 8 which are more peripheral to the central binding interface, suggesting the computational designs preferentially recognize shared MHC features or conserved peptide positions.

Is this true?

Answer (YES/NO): NO